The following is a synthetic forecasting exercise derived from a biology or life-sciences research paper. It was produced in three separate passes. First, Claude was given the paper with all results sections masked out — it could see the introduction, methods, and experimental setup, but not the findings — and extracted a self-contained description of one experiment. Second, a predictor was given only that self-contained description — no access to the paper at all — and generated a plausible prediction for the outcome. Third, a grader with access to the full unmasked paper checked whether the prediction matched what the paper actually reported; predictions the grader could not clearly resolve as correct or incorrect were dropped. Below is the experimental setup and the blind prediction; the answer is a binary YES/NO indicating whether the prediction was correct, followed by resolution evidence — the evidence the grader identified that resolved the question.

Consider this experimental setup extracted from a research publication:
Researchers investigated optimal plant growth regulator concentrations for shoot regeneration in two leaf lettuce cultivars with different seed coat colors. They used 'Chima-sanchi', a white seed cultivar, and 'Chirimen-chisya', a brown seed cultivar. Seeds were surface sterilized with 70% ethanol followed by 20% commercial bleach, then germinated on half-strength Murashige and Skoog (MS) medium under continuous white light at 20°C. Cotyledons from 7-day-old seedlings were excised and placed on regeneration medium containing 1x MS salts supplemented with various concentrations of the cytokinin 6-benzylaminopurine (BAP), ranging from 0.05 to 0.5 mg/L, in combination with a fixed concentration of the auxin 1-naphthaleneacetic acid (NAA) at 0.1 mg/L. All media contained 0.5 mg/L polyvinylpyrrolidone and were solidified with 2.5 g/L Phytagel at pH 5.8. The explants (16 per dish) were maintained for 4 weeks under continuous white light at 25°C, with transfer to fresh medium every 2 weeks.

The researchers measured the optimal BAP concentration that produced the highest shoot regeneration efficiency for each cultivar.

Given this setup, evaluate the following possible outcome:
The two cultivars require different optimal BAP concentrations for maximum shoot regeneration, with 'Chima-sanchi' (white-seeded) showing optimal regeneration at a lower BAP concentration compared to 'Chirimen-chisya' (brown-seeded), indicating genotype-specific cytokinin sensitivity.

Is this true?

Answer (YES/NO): YES